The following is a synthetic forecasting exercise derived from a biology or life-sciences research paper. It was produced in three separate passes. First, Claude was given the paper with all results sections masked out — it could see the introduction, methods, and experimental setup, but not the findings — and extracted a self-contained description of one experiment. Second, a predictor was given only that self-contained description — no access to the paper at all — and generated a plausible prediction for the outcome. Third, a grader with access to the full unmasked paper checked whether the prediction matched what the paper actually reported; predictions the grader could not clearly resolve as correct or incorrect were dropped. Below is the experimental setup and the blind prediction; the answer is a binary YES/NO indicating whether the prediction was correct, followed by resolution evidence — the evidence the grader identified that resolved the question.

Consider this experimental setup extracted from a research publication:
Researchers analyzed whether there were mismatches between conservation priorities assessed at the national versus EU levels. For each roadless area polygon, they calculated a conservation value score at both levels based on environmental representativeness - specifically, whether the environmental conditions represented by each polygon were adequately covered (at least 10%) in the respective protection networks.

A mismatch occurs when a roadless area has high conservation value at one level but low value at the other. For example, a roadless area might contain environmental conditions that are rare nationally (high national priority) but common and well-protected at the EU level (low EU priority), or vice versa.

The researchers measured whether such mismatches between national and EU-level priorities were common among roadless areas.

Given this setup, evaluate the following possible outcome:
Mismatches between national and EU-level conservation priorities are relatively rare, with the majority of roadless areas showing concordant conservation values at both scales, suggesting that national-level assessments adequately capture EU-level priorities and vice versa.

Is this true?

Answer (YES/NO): NO